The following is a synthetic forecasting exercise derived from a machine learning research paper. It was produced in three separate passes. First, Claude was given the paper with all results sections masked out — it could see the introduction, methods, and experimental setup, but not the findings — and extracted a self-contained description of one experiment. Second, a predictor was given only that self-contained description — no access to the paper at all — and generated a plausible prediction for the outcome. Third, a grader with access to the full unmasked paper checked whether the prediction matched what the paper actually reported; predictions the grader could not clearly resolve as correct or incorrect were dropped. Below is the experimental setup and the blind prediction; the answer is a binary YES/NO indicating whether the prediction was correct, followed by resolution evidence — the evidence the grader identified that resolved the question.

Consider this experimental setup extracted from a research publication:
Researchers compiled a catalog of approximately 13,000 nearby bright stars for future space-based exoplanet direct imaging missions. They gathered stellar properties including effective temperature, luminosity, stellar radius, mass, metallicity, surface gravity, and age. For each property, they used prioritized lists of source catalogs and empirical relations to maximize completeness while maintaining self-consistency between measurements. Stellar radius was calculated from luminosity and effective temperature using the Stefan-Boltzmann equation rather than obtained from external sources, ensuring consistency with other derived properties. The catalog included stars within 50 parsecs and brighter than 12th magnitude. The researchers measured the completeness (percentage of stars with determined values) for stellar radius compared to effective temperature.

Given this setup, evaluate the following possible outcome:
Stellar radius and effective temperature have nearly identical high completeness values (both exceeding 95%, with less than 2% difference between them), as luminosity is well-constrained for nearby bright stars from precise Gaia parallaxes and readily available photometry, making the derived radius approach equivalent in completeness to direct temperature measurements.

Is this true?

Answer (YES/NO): YES